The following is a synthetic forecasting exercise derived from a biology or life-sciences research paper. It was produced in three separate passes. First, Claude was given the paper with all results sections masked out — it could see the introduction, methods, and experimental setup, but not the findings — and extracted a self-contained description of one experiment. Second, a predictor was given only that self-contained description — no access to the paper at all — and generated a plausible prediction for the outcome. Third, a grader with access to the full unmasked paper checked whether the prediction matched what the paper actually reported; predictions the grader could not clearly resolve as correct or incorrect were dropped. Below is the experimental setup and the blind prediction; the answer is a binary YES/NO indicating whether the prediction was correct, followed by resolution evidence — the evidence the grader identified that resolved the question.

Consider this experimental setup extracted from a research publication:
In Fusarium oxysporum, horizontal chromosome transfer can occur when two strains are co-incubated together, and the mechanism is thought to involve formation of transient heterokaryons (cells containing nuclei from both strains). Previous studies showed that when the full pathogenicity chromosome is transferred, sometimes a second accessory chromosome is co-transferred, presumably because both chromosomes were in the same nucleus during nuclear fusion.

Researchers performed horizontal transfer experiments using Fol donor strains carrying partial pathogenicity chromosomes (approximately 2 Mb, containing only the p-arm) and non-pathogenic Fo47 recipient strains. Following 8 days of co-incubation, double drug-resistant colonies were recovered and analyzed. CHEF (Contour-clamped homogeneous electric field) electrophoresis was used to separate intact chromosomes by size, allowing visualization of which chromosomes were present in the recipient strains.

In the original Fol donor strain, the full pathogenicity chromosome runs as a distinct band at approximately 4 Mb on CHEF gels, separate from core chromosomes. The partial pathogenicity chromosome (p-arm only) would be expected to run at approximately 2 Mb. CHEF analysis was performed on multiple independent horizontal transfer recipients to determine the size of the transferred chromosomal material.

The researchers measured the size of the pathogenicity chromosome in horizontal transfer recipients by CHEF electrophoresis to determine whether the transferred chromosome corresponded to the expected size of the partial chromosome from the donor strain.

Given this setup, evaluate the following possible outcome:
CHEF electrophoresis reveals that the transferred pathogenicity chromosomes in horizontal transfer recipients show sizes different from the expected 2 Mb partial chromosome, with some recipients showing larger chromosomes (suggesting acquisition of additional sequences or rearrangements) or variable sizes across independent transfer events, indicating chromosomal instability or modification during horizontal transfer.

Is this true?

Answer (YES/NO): YES